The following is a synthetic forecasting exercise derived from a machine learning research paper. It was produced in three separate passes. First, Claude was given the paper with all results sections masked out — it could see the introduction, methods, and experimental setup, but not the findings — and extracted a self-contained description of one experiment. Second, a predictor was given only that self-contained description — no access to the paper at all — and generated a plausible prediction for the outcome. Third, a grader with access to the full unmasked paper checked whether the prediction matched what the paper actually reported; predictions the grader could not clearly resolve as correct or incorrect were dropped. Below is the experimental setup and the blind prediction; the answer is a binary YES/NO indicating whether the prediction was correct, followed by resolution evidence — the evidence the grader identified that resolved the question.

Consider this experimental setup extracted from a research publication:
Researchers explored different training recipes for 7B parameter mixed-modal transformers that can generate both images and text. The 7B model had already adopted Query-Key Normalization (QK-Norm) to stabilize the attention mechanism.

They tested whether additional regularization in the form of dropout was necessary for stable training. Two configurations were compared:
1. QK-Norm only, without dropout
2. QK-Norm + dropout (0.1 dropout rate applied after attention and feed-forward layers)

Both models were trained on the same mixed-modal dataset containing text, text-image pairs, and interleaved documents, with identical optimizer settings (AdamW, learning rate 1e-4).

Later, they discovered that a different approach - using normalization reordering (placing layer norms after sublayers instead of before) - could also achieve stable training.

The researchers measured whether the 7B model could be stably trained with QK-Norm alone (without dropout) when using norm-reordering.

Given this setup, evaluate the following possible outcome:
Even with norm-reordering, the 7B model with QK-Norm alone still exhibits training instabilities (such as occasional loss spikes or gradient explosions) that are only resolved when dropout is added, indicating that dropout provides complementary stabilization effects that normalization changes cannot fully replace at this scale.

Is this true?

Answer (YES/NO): NO